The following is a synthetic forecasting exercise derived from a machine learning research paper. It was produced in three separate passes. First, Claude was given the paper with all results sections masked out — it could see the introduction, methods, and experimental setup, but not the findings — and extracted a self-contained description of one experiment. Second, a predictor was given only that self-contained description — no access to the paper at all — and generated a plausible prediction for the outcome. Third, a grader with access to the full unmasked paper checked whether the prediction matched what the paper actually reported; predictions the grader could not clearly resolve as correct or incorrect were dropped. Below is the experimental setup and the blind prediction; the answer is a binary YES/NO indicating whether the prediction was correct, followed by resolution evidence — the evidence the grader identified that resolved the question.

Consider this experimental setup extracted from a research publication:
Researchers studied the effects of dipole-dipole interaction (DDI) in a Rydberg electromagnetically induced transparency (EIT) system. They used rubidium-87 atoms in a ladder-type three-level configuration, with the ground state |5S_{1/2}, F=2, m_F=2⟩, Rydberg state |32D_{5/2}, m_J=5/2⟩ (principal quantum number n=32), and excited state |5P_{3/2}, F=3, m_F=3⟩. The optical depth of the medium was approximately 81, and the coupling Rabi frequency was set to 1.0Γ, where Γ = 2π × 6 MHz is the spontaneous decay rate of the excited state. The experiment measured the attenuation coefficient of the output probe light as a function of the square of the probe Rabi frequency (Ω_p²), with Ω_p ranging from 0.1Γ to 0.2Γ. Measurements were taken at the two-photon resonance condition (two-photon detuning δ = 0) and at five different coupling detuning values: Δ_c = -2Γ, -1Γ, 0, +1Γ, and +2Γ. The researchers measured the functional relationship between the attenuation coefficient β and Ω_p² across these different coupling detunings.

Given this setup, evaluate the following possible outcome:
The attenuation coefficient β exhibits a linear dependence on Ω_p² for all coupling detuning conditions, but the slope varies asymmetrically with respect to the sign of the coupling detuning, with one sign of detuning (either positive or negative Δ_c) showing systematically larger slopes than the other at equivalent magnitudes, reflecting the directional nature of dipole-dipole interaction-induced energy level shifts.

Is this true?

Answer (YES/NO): YES